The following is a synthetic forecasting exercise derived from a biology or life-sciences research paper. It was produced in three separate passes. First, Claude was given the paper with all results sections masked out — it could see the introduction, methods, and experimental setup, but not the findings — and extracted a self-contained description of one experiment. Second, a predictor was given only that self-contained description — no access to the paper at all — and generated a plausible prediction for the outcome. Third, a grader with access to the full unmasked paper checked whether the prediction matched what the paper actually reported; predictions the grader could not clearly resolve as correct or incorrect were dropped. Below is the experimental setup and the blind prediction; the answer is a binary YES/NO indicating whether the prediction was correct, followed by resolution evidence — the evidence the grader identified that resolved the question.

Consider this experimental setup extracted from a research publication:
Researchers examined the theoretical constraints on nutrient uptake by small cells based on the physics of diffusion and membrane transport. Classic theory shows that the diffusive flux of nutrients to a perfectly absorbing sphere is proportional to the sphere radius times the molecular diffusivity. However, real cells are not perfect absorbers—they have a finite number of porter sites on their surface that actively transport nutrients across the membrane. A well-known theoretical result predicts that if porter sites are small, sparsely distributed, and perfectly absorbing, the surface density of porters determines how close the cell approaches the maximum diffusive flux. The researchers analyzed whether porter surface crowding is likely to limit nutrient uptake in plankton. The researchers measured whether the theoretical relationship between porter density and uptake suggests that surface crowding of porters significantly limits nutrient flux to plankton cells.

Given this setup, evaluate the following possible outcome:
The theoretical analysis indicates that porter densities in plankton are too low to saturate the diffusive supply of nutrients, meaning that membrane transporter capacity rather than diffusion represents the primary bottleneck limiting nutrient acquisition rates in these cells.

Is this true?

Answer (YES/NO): NO